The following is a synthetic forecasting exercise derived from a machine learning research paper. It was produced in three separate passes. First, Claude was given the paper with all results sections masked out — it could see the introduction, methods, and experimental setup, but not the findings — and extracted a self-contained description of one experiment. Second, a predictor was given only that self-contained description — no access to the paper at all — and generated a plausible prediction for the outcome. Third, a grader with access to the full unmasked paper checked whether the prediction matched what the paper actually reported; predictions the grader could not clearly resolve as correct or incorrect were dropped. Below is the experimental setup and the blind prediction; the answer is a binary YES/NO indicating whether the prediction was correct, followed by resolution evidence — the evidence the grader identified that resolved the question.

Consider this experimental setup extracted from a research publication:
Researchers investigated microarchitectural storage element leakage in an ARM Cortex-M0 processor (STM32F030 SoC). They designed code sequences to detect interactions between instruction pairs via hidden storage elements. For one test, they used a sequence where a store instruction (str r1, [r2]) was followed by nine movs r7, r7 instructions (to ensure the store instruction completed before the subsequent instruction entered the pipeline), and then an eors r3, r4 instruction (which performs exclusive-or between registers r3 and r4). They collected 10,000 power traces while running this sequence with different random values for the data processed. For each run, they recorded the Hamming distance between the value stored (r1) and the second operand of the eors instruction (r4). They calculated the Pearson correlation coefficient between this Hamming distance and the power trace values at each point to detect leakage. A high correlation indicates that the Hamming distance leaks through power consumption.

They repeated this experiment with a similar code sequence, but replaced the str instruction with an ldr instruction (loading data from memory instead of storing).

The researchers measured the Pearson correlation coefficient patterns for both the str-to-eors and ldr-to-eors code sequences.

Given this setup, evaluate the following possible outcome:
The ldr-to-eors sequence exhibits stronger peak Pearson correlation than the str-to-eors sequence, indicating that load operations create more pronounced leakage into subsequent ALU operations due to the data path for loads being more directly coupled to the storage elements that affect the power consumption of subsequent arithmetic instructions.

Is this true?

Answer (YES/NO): NO